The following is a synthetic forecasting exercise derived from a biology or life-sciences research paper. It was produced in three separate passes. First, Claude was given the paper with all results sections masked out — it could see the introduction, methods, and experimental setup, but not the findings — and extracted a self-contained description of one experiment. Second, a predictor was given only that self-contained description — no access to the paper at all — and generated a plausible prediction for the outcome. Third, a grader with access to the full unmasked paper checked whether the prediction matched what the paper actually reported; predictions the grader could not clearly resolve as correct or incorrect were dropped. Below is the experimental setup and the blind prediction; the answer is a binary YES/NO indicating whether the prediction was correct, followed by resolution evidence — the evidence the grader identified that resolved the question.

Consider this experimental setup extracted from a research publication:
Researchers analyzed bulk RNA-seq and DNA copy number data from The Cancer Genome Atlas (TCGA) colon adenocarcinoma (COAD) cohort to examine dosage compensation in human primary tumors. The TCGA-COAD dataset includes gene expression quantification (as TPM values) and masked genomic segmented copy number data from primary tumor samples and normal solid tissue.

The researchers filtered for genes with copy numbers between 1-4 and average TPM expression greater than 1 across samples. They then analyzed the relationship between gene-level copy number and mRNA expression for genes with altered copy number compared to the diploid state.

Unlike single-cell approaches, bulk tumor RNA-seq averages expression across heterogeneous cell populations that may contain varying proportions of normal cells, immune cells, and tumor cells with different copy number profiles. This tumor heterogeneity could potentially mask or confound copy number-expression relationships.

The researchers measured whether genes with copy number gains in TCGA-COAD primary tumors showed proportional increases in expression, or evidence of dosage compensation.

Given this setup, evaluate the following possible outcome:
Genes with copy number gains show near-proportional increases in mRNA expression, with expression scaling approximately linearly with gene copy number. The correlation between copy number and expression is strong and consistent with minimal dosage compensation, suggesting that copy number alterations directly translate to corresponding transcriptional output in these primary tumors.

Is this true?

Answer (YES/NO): NO